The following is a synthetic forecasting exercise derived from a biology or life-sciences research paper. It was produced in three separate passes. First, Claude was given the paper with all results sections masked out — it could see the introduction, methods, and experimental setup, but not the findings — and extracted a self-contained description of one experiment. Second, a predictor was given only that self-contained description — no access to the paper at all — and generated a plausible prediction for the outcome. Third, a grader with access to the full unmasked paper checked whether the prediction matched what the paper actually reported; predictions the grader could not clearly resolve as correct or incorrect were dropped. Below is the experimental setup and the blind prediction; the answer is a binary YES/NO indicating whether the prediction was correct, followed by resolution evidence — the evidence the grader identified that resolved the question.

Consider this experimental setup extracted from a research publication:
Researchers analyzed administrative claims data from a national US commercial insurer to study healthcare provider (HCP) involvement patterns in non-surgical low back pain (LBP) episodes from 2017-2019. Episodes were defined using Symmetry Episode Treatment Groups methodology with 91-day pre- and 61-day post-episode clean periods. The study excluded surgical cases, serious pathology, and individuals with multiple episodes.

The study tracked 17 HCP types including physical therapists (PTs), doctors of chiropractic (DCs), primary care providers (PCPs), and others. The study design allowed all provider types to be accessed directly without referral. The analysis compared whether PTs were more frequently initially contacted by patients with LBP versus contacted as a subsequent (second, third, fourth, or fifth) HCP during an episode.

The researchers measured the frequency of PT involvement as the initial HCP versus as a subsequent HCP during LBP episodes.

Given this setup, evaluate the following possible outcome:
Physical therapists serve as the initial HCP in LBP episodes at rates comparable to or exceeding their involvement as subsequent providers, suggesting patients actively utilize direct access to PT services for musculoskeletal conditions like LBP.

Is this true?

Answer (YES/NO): NO